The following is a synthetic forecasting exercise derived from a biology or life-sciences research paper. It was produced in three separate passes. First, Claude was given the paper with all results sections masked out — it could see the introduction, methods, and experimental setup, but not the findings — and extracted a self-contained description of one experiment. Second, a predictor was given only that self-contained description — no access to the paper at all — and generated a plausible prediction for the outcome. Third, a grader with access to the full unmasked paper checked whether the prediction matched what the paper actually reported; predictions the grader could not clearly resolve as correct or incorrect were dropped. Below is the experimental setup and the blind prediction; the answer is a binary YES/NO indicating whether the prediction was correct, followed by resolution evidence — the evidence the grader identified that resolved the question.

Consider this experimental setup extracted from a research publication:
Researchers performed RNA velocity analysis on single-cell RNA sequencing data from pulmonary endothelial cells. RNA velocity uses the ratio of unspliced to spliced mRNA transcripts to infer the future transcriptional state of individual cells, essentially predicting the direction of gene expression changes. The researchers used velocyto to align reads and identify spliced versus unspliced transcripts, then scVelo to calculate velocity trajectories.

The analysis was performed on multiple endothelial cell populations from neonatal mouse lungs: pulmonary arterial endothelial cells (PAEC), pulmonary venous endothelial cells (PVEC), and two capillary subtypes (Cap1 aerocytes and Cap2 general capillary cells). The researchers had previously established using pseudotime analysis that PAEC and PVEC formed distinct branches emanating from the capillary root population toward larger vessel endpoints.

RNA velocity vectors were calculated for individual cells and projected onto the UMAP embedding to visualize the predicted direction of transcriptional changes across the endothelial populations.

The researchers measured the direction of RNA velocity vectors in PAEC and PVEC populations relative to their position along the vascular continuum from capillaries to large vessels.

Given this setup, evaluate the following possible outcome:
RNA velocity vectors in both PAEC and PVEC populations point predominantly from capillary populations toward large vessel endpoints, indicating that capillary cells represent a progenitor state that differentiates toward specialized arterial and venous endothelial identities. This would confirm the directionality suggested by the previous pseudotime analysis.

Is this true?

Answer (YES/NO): YES